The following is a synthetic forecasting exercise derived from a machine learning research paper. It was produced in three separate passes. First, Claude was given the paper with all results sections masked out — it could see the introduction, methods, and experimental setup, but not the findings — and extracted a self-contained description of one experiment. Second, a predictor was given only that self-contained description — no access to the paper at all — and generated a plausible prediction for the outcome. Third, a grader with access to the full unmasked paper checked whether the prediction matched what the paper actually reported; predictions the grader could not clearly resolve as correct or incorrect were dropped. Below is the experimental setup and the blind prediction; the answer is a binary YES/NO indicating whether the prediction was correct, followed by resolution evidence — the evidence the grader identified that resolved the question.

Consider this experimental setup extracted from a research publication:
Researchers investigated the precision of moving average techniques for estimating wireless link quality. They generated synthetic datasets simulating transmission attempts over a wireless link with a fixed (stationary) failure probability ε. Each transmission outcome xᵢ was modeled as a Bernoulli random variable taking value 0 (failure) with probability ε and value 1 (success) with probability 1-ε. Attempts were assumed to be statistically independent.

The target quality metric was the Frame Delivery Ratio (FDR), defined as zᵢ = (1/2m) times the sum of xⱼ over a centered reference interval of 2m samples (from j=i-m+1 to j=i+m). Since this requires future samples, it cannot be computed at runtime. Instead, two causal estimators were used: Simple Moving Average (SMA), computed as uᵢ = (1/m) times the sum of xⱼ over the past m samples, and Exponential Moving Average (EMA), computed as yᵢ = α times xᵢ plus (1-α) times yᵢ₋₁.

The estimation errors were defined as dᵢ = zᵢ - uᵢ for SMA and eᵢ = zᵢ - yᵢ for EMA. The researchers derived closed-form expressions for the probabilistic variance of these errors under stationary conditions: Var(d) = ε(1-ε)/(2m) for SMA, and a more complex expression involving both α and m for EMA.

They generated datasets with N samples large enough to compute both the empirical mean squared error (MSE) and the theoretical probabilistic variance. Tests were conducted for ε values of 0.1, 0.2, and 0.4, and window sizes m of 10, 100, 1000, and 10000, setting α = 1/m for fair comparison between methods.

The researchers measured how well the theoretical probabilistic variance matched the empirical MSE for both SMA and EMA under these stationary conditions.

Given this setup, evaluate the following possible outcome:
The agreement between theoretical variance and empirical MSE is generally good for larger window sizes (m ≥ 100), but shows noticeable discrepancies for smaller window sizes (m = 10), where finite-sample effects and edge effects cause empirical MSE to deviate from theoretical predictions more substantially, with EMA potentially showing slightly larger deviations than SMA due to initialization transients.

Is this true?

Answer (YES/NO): NO